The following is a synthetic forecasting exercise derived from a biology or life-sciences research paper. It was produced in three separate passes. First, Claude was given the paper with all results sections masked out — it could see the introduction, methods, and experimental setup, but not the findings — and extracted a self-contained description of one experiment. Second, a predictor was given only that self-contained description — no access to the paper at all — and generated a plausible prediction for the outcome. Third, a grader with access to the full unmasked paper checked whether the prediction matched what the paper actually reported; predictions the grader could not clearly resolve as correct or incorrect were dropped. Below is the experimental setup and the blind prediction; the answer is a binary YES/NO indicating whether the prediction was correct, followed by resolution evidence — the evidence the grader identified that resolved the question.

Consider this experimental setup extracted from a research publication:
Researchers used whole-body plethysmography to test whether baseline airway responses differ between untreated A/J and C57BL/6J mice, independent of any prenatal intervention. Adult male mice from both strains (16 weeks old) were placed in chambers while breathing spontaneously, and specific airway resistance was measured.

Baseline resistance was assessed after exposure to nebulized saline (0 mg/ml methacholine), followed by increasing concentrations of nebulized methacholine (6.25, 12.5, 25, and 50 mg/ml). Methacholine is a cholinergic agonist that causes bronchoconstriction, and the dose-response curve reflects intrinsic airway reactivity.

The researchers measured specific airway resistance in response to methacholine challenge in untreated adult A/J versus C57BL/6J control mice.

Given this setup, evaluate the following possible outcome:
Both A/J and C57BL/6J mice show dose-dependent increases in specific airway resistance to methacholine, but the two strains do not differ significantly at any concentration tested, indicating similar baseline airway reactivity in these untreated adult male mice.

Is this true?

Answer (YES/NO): NO